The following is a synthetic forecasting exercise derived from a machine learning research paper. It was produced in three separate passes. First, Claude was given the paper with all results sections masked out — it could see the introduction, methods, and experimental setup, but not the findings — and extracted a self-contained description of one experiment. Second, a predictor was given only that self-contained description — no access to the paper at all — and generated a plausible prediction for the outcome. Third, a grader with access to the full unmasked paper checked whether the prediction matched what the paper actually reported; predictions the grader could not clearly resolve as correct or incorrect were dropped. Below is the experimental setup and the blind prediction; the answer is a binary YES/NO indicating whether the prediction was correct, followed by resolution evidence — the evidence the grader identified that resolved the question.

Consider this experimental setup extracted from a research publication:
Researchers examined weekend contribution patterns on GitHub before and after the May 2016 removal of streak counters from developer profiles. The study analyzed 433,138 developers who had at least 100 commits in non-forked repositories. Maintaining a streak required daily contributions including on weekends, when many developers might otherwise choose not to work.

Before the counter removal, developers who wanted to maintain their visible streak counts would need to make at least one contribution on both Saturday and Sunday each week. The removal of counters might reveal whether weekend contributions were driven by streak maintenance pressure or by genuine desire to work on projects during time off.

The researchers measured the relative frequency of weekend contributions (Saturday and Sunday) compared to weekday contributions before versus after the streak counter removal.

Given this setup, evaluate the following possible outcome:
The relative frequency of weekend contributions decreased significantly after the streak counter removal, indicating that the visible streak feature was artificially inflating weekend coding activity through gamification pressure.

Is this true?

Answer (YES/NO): YES